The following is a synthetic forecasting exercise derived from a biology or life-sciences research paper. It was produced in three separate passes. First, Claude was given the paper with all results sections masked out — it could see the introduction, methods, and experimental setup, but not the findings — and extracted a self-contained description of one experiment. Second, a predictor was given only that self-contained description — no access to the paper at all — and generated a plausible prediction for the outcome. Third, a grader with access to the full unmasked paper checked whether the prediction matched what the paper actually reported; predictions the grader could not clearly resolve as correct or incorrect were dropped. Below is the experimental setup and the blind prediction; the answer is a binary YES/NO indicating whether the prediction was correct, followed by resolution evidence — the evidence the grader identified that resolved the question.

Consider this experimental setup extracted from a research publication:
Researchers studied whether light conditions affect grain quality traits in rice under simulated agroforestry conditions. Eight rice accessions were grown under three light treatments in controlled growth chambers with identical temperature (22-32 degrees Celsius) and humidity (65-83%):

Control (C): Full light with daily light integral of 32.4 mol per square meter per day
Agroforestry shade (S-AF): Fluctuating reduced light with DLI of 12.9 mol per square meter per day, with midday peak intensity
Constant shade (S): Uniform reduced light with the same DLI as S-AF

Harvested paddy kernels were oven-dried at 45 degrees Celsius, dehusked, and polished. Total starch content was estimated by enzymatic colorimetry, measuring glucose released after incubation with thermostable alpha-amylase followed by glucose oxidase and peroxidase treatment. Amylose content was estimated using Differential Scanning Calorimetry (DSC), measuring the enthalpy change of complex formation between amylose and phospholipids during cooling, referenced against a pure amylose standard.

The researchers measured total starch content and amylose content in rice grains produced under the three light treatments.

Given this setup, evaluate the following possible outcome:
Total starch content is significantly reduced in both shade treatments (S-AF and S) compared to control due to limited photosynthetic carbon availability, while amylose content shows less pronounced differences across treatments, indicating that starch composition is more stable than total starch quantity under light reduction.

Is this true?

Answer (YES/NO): NO